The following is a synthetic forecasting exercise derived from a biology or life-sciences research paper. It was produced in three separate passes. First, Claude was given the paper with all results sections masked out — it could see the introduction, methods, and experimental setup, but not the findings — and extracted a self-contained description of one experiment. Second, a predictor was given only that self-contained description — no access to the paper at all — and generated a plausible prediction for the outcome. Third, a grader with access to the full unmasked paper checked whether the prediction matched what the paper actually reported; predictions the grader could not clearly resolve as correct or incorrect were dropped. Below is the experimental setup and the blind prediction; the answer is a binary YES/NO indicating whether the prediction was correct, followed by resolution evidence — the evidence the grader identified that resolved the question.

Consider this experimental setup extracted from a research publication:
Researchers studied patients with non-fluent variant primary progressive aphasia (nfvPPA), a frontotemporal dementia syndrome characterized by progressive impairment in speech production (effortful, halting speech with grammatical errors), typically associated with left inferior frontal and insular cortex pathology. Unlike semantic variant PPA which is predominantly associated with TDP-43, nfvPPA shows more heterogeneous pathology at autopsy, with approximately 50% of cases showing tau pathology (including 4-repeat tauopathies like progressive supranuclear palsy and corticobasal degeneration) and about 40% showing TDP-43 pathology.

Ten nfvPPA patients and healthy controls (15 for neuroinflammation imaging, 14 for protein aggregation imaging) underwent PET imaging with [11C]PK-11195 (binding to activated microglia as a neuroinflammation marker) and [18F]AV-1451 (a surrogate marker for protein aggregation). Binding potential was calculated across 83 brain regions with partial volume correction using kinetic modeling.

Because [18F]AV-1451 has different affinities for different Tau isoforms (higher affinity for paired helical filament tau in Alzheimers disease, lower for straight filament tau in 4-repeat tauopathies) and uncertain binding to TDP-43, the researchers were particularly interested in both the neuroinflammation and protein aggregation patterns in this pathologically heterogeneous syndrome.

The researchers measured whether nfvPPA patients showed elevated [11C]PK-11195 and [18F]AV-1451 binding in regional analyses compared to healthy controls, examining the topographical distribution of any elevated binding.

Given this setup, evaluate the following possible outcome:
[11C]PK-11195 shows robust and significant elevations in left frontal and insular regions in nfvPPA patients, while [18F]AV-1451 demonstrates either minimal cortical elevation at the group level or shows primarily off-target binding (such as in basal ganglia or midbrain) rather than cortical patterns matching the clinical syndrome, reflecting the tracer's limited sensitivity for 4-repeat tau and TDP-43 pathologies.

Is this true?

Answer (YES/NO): NO